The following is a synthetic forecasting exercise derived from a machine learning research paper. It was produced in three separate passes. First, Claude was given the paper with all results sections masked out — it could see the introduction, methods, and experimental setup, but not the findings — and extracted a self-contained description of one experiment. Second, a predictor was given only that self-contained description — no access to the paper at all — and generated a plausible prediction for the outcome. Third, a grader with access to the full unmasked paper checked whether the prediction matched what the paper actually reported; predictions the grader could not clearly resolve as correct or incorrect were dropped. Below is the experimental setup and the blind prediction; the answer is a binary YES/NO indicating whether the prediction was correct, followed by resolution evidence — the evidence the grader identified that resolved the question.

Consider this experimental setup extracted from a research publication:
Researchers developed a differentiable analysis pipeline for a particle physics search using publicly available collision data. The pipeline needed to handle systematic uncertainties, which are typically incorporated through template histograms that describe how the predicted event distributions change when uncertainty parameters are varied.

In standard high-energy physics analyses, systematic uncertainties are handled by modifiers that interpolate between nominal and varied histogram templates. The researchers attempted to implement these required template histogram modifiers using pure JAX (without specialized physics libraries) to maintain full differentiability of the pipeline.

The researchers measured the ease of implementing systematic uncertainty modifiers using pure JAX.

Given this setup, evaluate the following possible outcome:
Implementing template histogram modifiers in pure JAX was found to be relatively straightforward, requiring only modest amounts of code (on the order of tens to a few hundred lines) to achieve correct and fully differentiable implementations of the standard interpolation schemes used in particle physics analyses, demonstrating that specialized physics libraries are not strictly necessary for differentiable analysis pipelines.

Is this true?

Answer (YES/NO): NO